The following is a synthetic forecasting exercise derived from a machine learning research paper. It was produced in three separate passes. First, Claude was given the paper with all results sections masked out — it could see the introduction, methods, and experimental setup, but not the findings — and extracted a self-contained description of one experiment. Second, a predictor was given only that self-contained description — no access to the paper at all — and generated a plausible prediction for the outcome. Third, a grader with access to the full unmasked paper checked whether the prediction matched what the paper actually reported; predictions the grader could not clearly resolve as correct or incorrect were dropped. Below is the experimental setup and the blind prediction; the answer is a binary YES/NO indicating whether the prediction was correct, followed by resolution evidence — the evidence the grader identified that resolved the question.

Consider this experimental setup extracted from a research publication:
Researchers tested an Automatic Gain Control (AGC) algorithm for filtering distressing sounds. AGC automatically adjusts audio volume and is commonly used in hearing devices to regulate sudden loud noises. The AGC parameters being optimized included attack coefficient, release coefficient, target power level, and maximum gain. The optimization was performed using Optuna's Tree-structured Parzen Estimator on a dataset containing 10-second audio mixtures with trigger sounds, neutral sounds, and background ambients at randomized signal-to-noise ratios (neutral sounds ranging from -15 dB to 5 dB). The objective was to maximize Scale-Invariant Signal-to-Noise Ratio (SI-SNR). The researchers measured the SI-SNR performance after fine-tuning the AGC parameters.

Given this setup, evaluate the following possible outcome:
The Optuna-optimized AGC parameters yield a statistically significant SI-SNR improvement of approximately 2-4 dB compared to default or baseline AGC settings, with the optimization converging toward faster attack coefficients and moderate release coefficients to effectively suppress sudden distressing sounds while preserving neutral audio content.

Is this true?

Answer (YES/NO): NO